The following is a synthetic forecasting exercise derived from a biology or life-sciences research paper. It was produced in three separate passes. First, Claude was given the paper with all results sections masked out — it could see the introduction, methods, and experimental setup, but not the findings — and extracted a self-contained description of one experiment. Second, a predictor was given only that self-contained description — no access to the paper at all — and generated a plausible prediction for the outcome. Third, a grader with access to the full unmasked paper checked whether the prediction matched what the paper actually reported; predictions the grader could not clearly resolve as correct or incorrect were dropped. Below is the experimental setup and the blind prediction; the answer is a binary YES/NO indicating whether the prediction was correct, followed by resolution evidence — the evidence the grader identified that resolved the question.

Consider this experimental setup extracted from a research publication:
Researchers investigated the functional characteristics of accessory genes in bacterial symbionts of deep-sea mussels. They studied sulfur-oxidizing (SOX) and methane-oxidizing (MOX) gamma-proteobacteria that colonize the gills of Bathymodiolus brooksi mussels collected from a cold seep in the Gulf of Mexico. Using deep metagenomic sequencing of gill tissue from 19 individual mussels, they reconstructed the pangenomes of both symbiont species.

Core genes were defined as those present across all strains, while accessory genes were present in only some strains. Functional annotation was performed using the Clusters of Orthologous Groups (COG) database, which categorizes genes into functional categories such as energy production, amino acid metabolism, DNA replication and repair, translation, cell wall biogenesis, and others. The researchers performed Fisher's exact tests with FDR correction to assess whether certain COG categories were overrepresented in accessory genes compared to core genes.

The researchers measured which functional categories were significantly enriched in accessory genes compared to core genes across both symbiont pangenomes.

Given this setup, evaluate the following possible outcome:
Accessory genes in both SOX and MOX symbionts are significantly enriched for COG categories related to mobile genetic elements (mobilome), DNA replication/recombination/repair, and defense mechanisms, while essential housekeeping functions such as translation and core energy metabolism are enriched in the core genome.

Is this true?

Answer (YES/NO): YES